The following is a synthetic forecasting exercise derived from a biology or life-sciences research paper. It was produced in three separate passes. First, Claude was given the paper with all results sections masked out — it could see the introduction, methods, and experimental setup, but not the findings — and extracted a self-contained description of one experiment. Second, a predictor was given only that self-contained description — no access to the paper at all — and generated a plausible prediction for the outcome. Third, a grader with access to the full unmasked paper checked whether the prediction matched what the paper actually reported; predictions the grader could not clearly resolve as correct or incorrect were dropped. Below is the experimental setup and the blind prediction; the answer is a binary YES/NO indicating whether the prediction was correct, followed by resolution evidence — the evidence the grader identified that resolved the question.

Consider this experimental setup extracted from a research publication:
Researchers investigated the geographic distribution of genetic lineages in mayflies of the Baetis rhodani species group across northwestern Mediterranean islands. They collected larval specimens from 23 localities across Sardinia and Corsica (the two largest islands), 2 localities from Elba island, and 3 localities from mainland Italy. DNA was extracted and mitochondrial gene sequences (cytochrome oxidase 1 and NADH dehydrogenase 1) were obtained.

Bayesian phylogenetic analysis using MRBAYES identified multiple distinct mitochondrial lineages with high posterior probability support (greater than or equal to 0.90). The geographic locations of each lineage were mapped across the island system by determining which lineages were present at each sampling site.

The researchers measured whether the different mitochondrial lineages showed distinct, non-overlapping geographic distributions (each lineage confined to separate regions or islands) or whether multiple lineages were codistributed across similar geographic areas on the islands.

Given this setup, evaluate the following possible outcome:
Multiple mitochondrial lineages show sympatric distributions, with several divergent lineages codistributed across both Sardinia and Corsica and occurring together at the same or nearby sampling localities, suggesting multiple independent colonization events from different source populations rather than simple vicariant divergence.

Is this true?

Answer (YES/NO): YES